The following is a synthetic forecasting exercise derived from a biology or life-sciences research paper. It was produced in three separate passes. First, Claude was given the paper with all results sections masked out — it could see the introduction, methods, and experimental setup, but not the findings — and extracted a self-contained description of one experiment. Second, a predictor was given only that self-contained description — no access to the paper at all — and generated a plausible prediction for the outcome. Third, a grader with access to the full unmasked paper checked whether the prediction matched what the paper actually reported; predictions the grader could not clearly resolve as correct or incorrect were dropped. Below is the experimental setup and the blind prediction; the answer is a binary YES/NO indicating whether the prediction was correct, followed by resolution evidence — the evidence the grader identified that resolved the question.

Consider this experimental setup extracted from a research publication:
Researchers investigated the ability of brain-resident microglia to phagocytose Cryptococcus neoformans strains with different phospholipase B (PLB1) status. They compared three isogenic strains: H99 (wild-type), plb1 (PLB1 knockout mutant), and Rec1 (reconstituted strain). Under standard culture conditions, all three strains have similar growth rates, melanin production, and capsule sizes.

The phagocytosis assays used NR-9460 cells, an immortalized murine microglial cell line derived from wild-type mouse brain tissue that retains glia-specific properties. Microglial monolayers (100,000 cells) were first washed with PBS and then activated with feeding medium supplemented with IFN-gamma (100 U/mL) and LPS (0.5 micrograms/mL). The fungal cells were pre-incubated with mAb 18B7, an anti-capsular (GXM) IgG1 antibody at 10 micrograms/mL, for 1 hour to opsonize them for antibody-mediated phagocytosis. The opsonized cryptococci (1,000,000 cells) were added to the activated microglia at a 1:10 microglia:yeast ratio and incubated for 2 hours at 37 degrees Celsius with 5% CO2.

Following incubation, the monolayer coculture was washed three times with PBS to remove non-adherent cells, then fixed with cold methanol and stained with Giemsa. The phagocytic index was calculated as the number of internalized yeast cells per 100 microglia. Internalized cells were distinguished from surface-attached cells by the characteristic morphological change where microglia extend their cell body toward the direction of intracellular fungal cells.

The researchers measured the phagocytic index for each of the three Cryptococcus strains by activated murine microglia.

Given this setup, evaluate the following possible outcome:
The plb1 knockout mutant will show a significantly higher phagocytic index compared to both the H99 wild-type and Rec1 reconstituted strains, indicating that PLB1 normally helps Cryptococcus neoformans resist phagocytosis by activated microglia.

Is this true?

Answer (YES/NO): YES